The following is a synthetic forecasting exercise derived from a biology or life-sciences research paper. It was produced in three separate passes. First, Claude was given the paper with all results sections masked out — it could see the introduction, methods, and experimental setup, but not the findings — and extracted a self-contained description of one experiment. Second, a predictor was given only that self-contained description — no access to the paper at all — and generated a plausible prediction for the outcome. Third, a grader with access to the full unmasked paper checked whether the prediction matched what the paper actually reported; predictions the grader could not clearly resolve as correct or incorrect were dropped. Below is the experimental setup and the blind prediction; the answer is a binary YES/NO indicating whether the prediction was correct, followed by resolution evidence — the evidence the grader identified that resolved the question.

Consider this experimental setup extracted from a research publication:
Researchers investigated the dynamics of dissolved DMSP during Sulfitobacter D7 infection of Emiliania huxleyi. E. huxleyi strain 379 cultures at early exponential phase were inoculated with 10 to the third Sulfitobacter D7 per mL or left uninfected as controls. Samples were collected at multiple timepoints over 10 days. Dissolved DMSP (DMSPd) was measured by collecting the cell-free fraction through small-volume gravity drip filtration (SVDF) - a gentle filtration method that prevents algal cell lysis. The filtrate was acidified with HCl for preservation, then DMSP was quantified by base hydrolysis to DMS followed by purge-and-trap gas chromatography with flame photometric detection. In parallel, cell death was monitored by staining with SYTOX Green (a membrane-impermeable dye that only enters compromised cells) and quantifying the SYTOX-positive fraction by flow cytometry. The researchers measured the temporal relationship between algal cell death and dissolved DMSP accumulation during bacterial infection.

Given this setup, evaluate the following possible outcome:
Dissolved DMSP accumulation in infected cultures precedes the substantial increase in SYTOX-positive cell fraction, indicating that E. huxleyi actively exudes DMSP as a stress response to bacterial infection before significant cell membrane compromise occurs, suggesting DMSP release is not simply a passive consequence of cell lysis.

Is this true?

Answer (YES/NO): NO